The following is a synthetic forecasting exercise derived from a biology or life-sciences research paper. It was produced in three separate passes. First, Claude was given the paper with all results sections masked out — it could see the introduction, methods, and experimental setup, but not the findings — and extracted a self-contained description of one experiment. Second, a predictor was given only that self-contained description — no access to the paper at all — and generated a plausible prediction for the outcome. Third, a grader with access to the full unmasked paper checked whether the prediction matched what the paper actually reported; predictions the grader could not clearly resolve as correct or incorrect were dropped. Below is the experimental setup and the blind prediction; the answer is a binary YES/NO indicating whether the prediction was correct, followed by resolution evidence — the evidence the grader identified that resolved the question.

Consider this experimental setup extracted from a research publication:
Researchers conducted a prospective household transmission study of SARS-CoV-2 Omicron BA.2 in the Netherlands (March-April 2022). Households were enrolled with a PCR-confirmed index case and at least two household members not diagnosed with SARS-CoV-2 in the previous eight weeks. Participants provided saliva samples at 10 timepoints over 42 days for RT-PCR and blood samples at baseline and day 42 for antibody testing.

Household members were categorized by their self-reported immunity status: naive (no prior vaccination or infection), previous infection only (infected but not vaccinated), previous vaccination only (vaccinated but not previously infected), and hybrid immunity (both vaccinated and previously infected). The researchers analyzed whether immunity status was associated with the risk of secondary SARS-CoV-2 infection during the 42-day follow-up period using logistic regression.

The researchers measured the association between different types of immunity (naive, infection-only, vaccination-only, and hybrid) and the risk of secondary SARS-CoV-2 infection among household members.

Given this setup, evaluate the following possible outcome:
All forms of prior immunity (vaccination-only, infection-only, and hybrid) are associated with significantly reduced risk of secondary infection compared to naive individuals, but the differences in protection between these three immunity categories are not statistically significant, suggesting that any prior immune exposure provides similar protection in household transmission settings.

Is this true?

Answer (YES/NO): NO